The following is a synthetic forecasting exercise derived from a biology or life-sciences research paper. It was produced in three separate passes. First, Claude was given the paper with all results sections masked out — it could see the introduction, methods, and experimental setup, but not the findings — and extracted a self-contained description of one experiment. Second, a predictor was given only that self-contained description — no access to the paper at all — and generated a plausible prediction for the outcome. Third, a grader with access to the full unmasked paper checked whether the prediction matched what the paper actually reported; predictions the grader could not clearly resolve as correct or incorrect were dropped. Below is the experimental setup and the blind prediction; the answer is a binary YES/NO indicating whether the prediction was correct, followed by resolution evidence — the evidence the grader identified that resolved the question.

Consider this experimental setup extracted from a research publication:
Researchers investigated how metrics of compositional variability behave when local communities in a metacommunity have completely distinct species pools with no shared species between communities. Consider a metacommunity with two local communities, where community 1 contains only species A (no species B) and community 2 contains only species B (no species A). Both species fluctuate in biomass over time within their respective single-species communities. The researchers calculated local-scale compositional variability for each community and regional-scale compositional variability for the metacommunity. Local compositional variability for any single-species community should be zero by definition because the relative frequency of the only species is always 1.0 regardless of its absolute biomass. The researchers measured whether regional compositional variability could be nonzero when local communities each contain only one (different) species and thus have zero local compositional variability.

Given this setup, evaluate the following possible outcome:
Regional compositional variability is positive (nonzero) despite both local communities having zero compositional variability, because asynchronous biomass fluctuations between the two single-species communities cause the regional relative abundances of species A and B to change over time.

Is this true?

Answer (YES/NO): YES